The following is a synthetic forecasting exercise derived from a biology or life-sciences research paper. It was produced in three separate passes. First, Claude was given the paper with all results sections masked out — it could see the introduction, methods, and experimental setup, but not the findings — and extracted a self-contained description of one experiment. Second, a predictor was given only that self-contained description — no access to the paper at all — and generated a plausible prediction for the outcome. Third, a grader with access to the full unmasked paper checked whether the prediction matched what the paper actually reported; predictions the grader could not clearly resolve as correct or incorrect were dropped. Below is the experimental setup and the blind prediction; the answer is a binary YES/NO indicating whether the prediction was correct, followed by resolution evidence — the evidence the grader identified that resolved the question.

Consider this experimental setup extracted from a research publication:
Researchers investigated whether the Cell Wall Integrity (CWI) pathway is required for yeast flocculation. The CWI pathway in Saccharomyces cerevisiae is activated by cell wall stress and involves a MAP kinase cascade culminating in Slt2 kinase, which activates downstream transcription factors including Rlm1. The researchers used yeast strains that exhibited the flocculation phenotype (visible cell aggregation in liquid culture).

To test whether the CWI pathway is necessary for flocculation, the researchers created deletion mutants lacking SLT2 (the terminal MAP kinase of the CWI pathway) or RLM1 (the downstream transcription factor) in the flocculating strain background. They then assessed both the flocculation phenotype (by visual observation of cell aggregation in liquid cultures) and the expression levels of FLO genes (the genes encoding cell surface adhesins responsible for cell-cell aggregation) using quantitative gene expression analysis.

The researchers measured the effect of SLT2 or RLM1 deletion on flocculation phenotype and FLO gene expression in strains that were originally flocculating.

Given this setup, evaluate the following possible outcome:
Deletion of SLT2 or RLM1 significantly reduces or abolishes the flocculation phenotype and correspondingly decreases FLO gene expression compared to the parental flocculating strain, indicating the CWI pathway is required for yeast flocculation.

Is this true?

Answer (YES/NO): YES